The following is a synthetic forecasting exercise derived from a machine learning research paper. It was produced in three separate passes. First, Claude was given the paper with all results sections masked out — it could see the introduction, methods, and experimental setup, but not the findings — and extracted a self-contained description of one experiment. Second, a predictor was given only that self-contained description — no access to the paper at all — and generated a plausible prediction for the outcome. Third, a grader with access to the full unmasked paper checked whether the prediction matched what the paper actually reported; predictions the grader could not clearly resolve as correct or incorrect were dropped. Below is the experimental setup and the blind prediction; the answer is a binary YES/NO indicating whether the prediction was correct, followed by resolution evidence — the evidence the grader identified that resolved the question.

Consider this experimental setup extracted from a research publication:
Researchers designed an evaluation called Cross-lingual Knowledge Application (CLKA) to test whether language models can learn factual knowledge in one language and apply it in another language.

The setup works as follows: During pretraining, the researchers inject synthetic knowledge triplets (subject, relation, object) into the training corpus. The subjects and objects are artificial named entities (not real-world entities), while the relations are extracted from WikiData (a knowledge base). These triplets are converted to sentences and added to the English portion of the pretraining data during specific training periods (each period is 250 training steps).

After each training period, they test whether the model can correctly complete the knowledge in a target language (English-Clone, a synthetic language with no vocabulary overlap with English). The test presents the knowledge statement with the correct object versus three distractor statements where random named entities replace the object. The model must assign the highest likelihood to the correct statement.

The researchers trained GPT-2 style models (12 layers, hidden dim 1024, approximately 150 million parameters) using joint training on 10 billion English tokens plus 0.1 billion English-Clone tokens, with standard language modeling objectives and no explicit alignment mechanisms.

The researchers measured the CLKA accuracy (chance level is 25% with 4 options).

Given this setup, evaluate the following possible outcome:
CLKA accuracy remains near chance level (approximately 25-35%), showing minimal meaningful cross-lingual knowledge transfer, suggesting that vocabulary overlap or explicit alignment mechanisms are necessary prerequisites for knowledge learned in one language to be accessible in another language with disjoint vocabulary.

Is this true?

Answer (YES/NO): YES